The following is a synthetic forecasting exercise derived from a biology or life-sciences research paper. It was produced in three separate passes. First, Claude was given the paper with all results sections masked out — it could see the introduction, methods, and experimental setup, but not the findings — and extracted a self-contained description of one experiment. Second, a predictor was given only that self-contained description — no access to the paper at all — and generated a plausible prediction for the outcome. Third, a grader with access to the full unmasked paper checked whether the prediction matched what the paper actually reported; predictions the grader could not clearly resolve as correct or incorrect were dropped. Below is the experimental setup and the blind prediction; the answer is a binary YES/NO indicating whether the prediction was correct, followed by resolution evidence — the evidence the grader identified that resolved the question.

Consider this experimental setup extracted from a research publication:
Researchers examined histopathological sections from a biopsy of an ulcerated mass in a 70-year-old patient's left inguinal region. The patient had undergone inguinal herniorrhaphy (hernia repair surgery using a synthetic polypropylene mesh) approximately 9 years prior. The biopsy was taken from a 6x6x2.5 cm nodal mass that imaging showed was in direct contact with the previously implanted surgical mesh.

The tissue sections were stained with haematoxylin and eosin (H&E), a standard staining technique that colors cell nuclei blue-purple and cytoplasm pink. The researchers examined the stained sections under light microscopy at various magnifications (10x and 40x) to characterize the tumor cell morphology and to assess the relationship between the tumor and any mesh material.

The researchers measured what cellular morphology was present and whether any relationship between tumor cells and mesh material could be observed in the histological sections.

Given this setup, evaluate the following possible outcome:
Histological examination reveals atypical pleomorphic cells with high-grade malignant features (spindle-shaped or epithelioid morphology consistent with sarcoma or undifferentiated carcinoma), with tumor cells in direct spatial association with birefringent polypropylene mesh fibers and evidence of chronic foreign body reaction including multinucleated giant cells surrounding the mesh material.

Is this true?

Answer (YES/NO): NO